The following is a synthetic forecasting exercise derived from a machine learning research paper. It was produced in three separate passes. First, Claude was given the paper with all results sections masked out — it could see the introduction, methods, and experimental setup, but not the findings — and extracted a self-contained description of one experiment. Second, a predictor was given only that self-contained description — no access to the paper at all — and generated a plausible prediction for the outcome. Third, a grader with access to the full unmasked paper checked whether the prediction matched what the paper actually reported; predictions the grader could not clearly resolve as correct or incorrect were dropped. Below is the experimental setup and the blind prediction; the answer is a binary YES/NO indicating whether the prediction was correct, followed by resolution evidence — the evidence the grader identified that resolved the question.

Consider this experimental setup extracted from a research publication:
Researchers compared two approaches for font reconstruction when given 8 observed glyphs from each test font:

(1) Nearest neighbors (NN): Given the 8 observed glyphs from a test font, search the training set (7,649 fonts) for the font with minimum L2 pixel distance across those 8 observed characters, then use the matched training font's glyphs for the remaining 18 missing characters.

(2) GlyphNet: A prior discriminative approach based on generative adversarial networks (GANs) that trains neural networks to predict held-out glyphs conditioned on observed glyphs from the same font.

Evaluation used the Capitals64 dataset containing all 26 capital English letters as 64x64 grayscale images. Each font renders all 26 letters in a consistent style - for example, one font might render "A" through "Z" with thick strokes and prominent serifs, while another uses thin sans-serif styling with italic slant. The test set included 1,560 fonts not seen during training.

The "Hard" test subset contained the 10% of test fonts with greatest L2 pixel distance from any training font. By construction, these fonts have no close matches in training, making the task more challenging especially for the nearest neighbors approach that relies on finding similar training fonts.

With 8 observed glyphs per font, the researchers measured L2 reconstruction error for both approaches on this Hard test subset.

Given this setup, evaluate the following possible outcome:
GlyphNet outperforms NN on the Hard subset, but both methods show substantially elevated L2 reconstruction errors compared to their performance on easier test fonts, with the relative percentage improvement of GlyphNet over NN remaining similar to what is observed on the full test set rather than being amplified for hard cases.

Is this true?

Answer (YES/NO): NO